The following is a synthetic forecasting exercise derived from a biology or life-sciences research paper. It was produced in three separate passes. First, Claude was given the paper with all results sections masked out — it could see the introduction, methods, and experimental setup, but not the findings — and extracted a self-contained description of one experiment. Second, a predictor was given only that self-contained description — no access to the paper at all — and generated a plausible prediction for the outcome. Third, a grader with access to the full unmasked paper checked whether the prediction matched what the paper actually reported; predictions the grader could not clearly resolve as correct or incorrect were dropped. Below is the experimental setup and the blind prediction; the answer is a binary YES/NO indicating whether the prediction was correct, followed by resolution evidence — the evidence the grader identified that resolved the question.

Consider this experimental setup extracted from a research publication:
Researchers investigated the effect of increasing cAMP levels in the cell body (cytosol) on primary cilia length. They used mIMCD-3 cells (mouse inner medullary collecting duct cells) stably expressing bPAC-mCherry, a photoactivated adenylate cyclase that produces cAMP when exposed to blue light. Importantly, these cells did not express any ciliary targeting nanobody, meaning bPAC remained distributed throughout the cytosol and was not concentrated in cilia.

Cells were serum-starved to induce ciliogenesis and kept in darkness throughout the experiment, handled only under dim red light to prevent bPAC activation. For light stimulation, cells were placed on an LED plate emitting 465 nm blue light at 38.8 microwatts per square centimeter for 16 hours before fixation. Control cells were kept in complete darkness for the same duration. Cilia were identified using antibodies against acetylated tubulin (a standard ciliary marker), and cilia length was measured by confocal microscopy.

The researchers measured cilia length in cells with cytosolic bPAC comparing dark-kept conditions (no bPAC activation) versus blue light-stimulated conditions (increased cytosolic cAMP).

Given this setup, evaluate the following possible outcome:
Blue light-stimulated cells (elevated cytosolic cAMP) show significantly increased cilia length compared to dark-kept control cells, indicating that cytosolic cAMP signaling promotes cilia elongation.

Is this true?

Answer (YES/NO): NO